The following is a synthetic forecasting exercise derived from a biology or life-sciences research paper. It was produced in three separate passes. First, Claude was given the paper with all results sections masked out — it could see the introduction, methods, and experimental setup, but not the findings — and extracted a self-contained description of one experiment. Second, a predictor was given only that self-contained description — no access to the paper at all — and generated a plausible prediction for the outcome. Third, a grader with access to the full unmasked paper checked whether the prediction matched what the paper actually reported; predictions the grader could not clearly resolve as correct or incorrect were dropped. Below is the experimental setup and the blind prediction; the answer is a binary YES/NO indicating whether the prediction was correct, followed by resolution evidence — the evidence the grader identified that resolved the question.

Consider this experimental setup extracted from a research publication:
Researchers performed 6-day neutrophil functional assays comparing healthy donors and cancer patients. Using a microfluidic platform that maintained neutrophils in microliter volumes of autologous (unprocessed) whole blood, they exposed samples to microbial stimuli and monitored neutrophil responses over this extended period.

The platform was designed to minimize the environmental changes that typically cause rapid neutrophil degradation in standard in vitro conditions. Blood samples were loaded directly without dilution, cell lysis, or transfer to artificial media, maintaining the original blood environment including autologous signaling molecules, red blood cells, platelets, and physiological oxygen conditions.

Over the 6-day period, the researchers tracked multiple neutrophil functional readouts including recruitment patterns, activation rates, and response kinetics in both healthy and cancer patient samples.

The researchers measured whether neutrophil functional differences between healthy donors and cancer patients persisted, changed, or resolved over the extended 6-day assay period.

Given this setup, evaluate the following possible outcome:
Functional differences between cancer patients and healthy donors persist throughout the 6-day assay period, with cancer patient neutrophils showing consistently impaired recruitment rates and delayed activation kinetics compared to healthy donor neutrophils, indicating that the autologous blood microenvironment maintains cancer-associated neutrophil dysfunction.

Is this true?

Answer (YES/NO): NO